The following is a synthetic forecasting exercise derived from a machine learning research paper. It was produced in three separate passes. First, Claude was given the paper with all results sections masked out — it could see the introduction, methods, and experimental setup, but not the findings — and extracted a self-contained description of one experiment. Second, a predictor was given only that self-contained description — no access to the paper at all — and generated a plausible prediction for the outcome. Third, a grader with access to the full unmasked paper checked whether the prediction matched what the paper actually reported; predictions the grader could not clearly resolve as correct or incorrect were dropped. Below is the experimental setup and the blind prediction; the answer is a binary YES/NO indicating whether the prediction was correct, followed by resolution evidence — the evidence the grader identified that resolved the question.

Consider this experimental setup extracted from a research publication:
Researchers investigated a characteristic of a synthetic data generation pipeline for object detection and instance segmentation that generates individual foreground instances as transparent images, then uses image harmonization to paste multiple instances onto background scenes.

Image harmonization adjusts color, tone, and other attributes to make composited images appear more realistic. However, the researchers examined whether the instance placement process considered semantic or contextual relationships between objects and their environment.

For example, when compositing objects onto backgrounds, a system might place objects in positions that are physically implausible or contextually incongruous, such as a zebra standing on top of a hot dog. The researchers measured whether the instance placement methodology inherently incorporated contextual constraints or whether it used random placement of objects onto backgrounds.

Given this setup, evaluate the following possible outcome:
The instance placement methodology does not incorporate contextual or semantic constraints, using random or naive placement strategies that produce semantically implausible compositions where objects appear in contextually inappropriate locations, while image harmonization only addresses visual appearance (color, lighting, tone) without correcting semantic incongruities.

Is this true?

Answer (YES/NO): YES